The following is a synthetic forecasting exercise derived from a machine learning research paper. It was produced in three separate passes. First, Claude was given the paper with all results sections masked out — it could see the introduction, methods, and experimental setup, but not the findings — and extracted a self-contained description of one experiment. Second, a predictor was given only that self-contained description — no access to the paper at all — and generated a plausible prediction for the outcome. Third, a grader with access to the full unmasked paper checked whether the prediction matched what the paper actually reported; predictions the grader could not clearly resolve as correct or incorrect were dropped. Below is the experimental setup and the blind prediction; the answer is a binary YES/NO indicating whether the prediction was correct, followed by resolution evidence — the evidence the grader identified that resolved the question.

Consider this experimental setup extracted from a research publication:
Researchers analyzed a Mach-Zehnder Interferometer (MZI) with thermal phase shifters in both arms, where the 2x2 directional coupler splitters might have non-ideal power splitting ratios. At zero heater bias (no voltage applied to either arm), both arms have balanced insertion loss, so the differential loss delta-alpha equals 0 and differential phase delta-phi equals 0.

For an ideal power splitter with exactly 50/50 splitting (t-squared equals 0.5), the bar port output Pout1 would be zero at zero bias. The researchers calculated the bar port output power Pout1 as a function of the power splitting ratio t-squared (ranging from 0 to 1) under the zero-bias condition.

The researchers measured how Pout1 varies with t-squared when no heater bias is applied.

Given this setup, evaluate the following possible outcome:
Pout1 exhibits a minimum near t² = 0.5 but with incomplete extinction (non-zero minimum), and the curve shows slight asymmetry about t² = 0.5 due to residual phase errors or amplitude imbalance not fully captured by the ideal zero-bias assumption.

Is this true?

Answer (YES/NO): NO